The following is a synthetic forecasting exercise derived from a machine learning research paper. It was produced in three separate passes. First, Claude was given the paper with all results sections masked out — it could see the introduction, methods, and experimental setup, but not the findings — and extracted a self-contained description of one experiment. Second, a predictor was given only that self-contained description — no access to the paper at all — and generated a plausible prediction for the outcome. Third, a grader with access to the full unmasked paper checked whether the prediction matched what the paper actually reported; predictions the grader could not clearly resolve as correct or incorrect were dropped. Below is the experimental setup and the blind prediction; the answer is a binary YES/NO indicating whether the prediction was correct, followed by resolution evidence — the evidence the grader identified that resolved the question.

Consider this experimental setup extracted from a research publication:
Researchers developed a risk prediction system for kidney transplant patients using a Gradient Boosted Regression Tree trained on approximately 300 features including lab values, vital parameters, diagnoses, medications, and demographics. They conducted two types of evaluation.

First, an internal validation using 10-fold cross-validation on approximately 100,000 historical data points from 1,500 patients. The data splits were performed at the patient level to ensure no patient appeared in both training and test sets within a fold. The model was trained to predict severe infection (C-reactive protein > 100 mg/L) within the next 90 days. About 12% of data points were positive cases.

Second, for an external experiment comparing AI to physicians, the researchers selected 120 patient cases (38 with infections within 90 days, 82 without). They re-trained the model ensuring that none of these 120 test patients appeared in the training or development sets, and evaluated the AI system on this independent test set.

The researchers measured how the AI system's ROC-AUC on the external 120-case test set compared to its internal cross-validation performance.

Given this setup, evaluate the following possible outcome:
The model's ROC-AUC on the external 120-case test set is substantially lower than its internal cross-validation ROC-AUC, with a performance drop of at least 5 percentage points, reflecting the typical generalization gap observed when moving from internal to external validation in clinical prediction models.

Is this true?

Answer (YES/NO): YES